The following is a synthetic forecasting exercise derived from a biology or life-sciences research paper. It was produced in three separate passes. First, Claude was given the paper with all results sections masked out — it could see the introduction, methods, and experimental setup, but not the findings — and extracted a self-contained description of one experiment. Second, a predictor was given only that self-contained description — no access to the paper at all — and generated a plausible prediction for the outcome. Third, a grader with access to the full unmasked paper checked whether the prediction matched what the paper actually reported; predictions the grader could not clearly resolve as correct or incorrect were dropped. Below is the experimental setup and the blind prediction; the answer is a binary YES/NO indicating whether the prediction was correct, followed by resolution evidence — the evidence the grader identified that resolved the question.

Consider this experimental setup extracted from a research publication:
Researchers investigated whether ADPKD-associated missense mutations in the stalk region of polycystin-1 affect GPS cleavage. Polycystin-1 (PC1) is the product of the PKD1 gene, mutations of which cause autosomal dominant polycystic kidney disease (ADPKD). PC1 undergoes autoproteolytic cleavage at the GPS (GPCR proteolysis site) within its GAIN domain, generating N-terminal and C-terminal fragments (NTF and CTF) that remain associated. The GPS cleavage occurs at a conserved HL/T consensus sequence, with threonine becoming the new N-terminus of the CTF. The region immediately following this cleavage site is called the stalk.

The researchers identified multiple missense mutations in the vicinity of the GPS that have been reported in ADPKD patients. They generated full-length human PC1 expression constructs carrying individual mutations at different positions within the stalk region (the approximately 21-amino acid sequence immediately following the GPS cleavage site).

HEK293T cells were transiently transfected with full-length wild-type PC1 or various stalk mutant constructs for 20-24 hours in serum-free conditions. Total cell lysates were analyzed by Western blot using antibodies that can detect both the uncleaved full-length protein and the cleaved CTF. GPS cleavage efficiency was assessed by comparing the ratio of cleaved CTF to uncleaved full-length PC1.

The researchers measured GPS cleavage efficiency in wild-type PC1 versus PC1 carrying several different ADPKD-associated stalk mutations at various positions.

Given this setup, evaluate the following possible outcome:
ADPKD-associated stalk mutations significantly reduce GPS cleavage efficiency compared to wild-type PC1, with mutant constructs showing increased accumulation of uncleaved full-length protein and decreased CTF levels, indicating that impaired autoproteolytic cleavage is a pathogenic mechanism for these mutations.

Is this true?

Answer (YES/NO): NO